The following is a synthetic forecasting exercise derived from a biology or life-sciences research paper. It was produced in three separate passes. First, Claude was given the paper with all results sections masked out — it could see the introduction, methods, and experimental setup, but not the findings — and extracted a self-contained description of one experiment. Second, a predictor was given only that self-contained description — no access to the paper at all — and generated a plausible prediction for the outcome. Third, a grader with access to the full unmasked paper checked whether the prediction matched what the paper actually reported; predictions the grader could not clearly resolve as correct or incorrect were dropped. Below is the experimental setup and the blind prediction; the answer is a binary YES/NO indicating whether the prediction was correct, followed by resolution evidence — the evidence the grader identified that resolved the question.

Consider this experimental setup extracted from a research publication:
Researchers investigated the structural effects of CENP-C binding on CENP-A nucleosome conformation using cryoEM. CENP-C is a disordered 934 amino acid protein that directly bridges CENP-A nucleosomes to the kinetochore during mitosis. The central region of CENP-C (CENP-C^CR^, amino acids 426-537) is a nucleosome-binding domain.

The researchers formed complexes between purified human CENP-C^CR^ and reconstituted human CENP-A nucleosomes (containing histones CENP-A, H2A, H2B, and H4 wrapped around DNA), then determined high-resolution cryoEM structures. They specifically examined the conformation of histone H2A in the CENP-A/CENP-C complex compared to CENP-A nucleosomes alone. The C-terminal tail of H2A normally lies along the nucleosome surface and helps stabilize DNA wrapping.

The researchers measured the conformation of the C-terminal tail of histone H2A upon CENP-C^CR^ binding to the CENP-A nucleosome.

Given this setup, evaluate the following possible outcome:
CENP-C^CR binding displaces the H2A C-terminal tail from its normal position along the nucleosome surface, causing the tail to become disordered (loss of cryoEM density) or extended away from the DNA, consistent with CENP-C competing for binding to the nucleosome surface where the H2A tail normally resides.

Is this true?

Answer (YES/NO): YES